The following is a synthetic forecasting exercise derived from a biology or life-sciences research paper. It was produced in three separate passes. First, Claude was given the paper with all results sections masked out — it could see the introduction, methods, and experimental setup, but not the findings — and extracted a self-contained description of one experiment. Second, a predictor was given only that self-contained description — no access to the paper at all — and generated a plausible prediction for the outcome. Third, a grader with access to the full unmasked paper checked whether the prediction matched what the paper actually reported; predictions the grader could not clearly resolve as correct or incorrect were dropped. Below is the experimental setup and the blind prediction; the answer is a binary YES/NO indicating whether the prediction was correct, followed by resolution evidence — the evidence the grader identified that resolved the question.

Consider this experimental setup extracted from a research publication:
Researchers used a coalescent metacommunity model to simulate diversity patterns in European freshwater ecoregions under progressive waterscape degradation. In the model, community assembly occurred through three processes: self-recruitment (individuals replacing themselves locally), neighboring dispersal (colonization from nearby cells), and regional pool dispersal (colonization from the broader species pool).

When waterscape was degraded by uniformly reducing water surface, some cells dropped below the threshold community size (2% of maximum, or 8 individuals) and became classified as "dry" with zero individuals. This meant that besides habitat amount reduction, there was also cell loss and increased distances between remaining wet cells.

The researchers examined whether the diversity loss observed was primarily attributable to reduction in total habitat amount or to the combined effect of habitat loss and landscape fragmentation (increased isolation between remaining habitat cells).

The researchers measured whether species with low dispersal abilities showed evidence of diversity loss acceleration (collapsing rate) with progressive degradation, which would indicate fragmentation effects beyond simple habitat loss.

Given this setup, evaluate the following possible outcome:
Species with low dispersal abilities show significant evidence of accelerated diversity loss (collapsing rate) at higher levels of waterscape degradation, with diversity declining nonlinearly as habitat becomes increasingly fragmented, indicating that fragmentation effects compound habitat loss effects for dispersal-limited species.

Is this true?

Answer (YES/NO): NO